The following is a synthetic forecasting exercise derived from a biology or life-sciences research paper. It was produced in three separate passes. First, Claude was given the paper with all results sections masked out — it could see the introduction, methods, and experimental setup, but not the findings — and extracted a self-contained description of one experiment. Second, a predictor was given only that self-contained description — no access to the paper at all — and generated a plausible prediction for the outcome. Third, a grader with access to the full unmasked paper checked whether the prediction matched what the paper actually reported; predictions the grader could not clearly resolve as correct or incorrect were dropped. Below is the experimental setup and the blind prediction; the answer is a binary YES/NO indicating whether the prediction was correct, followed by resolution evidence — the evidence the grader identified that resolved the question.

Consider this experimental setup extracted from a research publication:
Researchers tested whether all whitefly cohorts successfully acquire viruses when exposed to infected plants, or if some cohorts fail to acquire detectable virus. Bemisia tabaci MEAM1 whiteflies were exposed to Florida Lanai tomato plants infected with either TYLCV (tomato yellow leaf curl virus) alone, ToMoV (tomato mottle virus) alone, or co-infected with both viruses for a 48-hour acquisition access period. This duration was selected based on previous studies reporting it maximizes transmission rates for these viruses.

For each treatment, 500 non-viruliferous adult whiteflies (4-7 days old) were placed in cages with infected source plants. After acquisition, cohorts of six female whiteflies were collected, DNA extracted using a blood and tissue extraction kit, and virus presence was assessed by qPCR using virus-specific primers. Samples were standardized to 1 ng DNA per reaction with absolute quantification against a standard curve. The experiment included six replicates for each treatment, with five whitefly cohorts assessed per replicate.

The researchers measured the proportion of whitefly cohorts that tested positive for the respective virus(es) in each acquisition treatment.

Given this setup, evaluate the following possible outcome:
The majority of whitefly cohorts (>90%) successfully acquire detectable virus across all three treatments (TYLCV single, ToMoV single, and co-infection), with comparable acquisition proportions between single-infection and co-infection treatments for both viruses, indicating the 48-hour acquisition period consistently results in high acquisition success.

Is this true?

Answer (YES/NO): YES